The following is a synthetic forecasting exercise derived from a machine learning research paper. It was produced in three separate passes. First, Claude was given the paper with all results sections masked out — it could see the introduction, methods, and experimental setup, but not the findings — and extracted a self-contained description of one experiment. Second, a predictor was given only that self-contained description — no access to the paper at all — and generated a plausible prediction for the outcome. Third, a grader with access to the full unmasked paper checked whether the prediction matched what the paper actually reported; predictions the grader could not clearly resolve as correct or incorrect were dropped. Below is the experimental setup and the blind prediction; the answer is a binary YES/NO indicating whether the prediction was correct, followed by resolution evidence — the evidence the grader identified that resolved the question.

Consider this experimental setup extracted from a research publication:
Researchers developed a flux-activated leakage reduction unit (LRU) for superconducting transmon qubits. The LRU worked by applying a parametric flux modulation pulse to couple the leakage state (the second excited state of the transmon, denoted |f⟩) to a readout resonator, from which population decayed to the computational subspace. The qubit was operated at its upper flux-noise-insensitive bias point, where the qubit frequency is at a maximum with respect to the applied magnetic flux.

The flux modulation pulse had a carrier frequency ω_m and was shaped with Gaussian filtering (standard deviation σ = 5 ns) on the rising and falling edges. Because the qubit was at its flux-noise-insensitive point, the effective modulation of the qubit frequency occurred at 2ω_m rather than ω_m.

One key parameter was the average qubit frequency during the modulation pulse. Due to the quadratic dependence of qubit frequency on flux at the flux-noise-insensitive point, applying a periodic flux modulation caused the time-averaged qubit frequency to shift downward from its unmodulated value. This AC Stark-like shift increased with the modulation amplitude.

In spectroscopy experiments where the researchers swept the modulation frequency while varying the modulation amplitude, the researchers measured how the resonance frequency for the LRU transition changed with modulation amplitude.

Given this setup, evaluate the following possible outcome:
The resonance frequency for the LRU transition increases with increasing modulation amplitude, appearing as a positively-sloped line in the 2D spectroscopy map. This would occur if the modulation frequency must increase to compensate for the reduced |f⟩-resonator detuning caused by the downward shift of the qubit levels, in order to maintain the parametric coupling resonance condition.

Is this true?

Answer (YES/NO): YES